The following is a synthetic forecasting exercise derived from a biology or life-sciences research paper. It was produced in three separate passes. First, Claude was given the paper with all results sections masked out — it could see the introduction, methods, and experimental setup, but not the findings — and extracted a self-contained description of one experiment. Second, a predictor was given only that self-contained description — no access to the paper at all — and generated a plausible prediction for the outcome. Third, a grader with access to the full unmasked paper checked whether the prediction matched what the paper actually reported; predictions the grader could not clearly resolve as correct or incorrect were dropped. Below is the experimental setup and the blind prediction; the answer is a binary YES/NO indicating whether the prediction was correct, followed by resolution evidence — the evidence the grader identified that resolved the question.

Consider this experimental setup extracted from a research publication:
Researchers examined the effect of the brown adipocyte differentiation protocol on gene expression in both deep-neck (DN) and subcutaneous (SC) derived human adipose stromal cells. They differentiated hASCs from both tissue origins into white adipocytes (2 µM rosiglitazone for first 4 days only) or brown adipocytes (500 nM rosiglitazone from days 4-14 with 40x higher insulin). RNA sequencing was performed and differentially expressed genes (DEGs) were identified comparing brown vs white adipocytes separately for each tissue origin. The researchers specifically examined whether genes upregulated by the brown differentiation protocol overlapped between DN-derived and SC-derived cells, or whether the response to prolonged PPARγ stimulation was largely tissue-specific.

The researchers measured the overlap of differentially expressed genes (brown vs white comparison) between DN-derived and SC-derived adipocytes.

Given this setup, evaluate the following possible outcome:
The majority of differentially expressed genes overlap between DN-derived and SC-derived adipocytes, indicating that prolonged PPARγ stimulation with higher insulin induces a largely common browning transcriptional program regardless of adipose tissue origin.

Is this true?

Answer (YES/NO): NO